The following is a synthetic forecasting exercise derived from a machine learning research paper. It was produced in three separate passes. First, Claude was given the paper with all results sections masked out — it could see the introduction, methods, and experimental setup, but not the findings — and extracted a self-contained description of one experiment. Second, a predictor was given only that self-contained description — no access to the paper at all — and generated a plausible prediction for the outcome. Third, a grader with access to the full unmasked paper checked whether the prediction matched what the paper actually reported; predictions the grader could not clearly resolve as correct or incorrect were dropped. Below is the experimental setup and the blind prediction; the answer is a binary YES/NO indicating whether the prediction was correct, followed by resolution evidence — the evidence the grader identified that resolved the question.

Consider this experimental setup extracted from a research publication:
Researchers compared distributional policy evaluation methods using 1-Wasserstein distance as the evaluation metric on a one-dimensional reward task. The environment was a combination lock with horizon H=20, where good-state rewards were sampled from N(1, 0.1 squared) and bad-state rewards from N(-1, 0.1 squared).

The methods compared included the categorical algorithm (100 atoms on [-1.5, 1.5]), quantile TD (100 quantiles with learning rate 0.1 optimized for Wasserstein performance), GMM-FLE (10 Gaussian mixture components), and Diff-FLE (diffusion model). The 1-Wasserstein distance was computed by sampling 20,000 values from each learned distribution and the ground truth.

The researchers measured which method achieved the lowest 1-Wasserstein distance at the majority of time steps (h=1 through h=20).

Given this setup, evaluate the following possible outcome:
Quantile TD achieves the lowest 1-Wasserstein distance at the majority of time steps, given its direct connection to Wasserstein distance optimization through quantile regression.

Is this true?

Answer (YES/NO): NO